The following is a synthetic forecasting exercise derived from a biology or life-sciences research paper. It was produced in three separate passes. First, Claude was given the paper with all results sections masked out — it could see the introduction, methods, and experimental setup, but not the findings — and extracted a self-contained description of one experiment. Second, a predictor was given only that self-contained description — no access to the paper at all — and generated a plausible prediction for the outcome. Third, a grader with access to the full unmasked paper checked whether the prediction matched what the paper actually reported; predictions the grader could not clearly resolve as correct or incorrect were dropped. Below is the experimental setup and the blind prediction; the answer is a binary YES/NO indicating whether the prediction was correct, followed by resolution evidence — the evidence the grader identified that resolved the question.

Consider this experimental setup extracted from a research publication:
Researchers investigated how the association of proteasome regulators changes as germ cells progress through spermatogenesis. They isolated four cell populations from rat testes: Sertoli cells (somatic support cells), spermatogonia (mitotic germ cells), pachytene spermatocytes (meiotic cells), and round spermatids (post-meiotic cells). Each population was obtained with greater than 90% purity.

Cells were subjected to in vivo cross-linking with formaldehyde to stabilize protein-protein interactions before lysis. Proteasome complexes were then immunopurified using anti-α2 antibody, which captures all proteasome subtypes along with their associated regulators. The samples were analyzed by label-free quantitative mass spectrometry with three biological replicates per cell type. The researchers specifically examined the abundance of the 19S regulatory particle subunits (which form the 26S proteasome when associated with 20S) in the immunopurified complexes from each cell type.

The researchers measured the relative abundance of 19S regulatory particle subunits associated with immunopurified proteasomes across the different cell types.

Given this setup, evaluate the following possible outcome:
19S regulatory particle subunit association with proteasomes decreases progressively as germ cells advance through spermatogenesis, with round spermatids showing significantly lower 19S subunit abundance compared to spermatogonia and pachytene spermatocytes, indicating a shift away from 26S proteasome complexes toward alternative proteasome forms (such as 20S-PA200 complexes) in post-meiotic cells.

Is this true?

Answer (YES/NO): NO